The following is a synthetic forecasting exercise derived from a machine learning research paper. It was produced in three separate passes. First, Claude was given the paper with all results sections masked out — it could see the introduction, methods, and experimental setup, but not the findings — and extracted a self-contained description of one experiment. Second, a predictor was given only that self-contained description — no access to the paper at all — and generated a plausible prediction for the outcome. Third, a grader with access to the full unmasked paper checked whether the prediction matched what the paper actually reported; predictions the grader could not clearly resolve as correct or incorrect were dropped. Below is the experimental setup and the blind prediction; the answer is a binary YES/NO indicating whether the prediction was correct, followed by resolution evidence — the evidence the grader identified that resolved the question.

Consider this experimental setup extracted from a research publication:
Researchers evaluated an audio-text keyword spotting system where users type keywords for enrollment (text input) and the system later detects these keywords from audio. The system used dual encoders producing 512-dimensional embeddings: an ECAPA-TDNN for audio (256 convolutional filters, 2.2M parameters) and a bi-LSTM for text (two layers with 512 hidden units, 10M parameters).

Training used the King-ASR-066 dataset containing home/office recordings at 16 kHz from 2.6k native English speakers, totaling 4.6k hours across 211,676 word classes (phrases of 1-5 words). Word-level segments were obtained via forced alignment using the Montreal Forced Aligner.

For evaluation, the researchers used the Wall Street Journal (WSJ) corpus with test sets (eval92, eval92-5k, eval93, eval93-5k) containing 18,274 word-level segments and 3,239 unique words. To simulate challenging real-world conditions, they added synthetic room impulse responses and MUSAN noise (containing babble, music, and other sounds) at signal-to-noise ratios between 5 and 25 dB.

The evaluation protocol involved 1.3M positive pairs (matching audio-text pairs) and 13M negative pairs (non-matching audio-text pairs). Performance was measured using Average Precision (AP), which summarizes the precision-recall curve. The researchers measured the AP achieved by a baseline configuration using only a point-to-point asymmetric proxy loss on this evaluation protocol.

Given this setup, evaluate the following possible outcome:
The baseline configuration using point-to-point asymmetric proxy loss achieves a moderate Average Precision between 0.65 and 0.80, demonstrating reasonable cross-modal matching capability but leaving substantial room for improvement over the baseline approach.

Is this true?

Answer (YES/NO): YES